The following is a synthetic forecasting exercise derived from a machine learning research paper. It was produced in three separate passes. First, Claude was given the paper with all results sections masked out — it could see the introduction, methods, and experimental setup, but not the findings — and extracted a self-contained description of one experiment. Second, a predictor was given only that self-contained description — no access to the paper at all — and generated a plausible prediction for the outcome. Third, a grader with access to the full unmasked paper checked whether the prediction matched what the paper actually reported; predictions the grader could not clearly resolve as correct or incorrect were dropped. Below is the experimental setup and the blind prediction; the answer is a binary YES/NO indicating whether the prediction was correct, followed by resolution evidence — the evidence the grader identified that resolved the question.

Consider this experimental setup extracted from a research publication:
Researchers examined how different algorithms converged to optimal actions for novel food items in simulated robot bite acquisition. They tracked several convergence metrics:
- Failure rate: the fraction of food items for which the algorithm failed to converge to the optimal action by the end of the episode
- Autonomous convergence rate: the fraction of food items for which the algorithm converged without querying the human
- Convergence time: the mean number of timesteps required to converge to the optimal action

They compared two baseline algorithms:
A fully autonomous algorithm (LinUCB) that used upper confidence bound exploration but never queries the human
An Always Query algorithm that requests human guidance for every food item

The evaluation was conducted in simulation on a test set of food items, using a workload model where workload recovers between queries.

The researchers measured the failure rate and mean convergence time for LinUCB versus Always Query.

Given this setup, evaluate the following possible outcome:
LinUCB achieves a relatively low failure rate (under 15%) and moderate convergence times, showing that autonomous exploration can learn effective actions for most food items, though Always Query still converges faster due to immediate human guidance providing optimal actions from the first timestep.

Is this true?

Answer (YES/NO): YES